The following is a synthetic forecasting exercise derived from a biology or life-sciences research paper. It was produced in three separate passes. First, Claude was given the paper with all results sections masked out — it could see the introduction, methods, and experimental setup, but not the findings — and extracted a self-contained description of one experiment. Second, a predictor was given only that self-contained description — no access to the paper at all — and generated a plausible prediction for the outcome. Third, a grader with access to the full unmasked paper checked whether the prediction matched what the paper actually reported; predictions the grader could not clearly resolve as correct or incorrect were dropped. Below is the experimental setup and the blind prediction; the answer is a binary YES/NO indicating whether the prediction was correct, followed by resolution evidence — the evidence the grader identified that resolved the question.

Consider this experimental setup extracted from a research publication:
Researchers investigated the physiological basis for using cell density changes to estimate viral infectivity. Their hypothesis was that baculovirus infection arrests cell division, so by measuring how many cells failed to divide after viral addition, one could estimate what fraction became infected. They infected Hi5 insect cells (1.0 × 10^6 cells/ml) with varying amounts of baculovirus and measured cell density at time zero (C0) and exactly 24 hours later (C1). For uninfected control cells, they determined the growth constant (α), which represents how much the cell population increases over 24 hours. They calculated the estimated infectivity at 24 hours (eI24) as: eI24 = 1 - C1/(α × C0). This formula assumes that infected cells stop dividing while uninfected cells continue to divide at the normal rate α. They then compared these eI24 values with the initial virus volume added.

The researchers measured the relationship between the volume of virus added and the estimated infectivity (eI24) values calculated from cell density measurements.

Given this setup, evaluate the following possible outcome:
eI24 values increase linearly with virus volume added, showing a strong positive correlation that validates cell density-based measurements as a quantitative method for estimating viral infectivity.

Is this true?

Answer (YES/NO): NO